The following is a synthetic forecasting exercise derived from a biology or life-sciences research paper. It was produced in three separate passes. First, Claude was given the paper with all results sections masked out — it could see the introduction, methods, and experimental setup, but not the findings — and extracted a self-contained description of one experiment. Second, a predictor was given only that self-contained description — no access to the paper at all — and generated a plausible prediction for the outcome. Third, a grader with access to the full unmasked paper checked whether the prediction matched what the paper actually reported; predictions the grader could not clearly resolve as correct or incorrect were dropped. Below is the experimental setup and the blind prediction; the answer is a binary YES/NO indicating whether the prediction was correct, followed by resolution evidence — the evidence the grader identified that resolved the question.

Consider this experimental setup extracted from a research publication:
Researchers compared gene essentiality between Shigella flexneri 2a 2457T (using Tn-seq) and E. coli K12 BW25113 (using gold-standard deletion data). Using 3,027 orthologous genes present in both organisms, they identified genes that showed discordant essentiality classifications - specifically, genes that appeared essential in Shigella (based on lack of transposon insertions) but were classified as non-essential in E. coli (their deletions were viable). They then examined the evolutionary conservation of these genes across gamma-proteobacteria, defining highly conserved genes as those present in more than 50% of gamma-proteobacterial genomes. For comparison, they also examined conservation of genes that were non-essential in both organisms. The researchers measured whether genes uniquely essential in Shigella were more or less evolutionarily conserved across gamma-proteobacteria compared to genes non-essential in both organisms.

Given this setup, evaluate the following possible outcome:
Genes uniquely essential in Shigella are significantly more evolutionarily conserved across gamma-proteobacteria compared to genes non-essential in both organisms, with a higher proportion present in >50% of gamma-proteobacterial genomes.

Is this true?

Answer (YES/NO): YES